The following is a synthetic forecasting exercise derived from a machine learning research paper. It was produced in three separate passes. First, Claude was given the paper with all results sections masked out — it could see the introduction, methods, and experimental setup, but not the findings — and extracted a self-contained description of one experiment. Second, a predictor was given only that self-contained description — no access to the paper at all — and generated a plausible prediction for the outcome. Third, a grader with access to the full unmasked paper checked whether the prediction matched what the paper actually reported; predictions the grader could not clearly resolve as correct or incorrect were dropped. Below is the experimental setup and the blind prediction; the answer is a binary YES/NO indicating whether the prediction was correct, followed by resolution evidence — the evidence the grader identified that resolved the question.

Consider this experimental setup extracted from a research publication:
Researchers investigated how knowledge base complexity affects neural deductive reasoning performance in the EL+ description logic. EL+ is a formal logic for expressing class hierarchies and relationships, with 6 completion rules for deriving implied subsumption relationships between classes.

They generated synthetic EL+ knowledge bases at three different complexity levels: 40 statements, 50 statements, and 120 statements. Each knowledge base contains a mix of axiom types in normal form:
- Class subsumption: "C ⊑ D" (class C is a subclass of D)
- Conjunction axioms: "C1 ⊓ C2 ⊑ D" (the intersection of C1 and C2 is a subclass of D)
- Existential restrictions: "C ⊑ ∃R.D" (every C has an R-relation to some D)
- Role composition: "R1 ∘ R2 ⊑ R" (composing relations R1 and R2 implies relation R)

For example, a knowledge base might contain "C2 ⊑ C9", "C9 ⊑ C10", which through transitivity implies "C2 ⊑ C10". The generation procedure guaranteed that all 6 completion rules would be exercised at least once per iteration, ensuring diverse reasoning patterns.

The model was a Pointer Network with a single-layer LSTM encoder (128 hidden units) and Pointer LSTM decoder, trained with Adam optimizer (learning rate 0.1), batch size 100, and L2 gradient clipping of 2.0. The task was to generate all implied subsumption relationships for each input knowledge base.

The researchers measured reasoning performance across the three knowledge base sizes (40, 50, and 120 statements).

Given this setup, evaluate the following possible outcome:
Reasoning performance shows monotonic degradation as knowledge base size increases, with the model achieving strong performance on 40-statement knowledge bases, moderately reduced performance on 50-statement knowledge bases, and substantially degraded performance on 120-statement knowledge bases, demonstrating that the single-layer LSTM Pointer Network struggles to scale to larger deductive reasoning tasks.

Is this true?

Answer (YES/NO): YES